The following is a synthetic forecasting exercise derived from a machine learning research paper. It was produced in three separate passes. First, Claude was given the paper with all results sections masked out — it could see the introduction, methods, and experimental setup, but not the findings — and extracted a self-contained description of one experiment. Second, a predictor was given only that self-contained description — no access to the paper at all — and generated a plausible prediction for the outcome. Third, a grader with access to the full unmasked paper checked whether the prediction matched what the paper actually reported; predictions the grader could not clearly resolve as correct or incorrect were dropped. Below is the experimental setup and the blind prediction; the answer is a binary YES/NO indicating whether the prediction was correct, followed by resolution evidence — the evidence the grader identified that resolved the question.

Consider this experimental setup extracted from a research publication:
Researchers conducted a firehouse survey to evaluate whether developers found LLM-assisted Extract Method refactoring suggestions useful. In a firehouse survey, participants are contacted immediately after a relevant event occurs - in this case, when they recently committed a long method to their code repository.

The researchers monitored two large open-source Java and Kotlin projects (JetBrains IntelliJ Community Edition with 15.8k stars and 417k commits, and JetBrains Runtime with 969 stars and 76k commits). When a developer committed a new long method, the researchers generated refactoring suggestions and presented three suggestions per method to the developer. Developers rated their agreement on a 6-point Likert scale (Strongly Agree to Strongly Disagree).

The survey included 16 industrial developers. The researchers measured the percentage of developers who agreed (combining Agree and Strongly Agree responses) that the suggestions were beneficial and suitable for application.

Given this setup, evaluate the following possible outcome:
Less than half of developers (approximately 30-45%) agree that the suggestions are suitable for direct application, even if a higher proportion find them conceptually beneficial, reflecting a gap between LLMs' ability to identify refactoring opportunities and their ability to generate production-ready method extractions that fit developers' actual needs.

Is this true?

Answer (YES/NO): NO